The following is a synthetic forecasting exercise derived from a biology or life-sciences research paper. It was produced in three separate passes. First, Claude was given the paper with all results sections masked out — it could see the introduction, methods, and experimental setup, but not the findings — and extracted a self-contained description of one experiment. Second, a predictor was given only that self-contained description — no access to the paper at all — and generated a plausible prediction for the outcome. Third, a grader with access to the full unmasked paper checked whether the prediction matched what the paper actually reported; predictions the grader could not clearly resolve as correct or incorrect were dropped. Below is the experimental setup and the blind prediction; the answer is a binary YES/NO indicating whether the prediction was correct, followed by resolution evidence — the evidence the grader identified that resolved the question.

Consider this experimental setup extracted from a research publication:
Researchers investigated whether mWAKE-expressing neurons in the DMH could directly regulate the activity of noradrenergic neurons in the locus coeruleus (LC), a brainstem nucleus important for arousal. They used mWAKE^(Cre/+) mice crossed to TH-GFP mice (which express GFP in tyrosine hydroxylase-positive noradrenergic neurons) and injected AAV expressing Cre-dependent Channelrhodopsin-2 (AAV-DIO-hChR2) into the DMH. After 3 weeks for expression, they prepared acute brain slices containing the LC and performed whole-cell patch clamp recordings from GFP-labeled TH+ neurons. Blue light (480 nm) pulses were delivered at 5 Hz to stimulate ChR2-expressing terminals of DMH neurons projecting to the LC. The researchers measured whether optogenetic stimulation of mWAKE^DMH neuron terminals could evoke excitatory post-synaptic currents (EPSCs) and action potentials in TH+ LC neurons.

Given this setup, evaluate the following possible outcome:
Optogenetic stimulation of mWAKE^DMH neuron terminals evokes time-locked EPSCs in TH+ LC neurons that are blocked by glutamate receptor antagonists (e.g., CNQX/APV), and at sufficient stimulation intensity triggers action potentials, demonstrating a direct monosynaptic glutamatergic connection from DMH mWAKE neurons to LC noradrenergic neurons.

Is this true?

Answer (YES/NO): NO